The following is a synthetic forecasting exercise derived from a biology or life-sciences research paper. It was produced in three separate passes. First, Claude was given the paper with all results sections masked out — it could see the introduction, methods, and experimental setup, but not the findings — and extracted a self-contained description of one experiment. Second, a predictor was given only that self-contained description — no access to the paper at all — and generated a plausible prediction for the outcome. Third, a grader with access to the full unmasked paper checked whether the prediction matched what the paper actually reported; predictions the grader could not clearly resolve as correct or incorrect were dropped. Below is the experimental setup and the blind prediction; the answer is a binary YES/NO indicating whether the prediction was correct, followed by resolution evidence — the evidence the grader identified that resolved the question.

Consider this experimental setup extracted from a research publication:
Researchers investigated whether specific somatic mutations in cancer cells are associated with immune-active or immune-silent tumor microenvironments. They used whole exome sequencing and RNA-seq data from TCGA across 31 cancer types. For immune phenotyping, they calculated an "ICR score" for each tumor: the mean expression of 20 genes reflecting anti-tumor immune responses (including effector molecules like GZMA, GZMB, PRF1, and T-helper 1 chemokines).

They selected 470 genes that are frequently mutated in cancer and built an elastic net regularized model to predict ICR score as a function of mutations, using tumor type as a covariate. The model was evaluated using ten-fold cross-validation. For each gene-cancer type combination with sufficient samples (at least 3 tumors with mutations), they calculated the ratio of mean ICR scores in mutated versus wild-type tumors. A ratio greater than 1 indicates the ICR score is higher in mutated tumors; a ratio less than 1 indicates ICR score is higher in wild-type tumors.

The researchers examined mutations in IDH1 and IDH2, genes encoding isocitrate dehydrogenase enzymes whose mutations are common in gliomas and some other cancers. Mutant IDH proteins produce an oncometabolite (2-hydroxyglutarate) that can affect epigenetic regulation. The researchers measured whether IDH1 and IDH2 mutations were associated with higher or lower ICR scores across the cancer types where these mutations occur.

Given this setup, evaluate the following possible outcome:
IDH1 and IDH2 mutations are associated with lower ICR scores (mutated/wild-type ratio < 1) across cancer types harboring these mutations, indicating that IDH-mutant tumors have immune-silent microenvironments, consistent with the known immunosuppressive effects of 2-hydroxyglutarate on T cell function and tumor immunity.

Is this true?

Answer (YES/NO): YES